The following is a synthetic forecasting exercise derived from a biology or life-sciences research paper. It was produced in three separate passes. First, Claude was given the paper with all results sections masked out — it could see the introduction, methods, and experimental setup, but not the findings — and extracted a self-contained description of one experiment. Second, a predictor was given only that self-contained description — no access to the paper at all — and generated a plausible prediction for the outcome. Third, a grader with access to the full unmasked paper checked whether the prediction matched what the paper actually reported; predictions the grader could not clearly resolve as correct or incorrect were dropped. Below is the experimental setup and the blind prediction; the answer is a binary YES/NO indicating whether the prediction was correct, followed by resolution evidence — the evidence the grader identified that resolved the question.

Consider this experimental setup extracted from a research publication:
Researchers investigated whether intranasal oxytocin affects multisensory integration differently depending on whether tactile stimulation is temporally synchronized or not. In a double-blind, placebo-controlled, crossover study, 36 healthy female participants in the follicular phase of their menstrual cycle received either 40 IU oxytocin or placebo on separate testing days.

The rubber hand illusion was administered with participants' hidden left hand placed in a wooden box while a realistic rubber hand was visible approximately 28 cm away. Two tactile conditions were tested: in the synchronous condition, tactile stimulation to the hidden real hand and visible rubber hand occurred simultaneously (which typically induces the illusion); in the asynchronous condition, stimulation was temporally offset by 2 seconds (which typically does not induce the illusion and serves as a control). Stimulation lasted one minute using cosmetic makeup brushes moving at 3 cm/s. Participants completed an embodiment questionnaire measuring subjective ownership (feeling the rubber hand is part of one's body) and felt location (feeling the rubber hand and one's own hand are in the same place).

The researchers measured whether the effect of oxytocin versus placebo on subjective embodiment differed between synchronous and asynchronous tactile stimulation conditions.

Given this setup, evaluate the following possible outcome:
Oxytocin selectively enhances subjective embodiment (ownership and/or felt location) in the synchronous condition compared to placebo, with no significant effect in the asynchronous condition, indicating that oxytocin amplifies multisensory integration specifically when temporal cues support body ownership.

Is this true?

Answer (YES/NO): YES